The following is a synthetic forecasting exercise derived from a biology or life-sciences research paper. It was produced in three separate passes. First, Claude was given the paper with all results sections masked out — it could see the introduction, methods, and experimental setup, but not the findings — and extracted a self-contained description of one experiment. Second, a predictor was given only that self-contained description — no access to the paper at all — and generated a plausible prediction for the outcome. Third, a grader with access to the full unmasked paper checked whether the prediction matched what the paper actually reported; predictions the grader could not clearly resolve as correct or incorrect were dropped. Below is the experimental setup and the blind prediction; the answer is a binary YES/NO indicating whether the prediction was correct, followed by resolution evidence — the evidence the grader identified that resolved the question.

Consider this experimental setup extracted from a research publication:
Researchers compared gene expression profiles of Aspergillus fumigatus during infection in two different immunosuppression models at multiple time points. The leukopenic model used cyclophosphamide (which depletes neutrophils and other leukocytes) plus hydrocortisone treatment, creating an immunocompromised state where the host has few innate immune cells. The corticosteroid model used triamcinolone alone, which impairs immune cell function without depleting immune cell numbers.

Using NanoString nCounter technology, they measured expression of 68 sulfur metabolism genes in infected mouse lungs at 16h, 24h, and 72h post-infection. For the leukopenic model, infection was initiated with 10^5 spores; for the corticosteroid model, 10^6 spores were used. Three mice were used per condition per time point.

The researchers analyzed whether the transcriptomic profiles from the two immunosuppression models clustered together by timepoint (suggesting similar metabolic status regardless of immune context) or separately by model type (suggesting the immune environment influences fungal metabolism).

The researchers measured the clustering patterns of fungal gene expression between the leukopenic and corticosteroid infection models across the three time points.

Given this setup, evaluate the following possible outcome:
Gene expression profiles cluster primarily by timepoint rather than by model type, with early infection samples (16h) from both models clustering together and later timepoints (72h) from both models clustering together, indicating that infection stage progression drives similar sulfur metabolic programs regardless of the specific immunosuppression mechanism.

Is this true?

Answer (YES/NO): NO